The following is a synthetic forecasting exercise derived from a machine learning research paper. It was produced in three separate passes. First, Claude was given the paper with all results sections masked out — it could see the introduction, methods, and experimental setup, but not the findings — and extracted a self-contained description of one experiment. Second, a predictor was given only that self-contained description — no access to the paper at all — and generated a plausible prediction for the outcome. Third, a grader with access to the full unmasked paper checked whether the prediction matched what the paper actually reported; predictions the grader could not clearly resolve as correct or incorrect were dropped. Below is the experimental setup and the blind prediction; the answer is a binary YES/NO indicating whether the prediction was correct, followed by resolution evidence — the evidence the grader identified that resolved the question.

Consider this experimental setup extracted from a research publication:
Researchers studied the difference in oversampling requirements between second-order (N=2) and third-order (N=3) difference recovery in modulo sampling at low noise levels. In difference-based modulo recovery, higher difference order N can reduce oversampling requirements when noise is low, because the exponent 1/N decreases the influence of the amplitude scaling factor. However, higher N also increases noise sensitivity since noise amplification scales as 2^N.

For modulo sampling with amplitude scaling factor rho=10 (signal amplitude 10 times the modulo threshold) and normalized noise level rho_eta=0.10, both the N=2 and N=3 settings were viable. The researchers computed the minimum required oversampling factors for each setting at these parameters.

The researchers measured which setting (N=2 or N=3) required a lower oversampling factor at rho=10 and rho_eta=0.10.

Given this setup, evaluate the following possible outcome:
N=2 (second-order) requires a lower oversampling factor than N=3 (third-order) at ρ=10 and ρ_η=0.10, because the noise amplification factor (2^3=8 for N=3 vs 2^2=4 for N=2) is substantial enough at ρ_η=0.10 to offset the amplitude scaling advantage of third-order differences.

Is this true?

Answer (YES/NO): NO